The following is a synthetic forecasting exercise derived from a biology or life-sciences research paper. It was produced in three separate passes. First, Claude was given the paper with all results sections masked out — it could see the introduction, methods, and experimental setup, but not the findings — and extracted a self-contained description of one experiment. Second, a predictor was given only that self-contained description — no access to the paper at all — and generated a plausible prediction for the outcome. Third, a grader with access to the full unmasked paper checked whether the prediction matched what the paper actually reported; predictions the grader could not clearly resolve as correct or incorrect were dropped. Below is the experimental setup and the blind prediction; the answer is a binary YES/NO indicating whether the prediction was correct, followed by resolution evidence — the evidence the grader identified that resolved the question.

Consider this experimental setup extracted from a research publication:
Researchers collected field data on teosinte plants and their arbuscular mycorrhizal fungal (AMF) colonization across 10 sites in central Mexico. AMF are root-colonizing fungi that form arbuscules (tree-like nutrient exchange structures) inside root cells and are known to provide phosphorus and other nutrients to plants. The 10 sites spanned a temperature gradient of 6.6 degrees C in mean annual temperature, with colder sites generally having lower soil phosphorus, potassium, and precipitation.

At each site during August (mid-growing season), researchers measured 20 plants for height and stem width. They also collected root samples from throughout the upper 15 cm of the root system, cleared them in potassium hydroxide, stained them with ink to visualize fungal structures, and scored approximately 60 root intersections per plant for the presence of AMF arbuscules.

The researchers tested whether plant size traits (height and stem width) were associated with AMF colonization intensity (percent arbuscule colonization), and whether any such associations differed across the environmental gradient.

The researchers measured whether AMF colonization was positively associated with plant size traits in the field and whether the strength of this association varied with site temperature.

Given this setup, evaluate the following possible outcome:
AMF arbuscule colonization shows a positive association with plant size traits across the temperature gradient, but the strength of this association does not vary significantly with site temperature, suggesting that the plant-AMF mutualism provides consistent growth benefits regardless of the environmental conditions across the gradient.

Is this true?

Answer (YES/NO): NO